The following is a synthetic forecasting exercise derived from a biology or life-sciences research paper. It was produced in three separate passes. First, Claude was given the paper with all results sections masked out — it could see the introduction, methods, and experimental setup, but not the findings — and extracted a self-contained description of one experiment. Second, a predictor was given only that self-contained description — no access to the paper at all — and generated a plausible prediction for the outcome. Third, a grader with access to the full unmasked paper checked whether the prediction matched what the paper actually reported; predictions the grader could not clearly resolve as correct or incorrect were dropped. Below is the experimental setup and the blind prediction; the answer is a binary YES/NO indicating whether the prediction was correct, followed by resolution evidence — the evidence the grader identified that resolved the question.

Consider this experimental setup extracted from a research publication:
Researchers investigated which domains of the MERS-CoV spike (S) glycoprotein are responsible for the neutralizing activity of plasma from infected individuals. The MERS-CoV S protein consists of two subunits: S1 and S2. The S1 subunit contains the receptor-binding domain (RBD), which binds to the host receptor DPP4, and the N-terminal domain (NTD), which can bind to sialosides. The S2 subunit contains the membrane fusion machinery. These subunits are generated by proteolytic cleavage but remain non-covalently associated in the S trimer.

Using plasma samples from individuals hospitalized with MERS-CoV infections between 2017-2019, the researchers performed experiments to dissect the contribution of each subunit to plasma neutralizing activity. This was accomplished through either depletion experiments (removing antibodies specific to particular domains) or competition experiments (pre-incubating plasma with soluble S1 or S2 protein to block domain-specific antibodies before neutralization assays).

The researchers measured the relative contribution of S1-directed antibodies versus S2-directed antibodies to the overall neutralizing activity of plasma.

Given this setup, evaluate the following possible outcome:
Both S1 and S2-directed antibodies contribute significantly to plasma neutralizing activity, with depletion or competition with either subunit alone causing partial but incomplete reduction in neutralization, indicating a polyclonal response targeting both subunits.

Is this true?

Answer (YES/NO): NO